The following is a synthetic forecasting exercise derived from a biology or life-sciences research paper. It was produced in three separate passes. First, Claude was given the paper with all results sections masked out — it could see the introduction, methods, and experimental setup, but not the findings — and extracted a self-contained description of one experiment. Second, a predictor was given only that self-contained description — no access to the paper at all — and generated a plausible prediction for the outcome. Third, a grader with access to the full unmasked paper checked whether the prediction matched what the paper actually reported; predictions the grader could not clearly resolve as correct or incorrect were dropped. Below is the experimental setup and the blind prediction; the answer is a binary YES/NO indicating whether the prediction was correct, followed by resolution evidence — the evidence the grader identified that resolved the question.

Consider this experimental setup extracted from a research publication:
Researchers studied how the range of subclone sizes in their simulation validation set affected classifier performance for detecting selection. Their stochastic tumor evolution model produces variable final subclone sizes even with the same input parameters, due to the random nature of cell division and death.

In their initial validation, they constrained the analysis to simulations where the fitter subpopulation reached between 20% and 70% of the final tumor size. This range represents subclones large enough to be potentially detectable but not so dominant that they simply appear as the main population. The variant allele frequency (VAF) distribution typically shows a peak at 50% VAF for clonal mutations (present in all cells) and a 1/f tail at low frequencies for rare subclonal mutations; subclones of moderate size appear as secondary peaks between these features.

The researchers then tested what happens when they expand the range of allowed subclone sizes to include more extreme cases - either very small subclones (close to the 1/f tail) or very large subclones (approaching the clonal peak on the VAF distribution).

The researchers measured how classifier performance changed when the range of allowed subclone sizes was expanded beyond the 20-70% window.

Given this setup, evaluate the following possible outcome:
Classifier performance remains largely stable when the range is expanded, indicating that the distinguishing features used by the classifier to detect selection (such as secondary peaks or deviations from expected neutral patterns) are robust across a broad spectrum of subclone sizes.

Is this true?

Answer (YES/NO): NO